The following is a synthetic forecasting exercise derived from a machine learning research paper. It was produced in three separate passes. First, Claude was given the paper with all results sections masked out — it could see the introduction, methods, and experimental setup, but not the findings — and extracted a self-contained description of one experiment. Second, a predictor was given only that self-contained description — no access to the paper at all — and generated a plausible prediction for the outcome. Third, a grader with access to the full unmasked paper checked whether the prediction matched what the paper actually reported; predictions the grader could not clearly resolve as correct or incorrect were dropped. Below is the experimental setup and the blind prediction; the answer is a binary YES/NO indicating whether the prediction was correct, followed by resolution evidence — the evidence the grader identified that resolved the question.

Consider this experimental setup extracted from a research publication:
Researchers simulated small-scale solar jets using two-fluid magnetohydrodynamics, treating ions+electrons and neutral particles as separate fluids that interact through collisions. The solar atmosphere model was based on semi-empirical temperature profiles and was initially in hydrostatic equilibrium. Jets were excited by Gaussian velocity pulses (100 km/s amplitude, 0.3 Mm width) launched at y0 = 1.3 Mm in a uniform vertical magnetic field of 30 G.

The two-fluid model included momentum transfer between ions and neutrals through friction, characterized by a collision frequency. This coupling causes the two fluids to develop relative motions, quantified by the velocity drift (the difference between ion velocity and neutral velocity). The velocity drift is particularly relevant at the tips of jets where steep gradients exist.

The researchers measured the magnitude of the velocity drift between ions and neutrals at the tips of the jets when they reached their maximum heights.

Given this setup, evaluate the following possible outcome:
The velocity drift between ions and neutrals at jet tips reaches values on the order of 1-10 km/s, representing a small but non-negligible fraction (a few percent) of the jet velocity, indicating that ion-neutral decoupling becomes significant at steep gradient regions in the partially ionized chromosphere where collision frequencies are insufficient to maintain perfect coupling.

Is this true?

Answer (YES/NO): NO